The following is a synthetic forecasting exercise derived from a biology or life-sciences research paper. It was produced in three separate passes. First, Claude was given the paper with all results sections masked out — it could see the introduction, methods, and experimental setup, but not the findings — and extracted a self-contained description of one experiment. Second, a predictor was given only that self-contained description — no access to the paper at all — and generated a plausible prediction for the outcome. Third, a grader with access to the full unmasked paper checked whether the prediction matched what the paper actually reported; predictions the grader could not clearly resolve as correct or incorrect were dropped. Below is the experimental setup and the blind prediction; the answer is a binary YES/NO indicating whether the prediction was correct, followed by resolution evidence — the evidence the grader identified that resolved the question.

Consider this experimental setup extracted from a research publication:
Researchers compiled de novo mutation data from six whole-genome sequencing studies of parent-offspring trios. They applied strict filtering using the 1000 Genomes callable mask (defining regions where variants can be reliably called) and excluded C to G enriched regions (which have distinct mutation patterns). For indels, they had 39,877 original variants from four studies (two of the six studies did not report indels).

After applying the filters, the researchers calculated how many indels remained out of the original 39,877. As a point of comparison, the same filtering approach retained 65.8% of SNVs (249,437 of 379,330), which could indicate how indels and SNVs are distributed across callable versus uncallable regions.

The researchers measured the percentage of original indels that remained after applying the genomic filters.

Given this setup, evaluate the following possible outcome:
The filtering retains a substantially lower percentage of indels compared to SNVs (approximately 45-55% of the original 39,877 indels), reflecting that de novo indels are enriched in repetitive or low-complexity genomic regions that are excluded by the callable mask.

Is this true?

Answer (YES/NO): NO